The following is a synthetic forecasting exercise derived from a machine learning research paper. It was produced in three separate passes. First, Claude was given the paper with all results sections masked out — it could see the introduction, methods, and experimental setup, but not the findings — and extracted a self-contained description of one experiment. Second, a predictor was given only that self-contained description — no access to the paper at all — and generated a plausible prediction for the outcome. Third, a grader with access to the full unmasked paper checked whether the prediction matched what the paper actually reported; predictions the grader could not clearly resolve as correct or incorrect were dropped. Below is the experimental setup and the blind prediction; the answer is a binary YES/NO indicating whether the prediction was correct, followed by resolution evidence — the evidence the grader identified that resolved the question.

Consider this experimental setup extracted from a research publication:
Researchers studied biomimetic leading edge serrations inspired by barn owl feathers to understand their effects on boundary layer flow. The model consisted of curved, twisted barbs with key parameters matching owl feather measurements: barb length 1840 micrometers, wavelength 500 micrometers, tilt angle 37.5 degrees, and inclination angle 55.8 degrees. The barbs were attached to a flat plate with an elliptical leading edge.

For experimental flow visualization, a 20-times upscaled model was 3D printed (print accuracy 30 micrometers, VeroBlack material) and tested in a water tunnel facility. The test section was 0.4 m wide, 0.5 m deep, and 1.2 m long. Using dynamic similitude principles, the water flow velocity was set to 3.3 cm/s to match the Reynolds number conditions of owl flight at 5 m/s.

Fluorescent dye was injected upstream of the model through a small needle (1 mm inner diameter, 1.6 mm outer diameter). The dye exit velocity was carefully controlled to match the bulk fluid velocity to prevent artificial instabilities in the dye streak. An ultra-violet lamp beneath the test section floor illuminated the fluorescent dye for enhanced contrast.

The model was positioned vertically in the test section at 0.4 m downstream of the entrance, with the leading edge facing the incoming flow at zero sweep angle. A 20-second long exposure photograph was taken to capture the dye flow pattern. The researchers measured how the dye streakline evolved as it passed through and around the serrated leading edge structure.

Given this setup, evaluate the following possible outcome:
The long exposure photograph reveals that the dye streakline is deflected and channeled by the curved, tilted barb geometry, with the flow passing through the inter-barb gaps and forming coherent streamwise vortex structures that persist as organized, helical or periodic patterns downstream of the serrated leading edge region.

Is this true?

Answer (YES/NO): NO